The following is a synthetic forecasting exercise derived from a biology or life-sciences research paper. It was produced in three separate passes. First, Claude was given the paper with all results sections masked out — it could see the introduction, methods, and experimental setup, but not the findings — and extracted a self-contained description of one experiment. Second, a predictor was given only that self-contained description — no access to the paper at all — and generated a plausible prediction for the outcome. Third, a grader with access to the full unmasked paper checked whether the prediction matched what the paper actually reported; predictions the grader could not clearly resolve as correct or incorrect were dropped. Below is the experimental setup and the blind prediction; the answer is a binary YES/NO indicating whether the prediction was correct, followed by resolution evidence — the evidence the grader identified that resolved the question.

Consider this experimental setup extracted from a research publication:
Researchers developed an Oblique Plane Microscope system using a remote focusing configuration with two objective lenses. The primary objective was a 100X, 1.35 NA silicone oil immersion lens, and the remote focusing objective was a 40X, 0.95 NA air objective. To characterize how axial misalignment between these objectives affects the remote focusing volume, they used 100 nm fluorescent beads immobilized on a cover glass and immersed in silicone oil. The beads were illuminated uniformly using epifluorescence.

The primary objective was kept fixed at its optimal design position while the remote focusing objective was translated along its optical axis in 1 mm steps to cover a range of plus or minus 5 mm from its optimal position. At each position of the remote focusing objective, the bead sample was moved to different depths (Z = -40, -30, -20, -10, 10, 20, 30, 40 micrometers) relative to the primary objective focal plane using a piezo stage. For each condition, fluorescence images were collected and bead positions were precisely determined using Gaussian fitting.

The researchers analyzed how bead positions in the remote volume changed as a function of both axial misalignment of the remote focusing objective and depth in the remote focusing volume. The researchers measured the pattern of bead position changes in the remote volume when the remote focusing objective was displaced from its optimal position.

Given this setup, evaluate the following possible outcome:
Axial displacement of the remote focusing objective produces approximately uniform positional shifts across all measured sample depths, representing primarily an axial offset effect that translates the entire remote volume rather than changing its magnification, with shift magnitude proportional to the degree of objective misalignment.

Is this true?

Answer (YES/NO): NO